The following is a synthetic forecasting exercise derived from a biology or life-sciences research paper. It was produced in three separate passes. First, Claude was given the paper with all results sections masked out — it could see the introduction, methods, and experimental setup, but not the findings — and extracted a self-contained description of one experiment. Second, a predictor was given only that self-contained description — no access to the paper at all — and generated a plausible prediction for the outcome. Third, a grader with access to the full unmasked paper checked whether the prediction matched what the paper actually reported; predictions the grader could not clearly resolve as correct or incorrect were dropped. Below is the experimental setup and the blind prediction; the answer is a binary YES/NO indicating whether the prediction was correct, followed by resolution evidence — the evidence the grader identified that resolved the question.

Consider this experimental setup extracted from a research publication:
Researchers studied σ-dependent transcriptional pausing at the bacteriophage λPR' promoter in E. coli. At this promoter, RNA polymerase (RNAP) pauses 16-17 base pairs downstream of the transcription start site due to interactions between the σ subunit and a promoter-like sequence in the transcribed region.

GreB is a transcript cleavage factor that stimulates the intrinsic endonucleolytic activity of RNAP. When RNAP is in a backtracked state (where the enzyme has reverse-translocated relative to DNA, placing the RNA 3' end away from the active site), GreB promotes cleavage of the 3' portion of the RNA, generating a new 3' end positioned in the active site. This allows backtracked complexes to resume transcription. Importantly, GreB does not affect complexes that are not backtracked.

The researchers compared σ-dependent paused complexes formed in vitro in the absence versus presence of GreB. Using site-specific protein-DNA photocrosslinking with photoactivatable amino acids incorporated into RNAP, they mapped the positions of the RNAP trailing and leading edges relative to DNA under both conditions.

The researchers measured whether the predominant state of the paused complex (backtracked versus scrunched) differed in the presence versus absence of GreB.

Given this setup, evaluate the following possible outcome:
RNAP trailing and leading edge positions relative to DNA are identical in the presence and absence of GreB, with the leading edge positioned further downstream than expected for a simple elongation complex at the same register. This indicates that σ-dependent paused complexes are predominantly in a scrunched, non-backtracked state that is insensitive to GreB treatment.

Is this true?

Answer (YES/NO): NO